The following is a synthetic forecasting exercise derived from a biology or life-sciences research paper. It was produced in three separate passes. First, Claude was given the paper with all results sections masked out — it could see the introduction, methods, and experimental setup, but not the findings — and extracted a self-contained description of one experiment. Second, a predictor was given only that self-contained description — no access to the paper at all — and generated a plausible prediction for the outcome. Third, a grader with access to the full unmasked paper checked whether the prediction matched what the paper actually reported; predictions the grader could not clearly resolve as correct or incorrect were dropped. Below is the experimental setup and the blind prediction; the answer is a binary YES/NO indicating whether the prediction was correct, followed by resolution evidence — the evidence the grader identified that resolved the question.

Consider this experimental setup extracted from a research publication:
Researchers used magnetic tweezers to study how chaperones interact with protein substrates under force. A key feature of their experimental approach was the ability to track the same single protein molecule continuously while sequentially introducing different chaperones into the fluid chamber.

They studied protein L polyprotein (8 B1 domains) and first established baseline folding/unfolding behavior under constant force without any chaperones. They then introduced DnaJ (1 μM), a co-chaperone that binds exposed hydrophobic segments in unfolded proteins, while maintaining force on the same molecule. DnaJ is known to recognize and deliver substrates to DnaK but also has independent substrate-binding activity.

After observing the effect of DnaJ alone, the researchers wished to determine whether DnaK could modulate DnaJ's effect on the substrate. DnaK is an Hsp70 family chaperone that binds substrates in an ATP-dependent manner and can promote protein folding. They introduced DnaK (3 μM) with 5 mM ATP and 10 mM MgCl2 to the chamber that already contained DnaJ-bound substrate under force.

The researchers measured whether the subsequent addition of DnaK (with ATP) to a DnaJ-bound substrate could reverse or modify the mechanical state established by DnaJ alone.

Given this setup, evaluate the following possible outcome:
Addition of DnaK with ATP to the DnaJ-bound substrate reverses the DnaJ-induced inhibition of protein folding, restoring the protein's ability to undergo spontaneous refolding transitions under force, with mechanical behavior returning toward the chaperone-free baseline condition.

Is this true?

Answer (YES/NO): NO